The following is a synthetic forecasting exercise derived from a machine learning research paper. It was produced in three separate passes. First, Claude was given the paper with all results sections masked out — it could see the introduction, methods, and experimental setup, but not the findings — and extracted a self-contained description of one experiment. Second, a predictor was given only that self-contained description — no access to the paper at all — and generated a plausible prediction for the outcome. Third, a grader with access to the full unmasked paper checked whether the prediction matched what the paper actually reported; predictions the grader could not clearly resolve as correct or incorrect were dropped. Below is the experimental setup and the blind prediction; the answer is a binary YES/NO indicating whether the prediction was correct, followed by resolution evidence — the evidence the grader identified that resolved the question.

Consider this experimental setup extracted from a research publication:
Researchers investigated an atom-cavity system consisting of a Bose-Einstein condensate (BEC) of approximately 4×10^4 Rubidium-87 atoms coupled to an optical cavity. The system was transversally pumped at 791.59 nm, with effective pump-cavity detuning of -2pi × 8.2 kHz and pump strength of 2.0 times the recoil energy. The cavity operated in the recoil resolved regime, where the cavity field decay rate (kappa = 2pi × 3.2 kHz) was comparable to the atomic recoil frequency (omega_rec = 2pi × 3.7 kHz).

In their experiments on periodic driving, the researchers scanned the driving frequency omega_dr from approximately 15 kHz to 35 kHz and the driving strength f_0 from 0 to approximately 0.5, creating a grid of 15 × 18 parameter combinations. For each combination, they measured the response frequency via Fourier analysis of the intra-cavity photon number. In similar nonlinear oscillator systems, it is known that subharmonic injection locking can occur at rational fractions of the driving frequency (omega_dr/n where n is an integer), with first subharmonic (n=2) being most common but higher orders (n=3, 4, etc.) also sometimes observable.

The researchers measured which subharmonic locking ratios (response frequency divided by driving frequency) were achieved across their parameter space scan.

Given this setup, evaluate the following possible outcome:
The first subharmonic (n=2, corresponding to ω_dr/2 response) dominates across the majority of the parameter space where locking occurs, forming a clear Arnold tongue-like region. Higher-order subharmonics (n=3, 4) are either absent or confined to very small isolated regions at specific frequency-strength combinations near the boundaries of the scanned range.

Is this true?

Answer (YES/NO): YES